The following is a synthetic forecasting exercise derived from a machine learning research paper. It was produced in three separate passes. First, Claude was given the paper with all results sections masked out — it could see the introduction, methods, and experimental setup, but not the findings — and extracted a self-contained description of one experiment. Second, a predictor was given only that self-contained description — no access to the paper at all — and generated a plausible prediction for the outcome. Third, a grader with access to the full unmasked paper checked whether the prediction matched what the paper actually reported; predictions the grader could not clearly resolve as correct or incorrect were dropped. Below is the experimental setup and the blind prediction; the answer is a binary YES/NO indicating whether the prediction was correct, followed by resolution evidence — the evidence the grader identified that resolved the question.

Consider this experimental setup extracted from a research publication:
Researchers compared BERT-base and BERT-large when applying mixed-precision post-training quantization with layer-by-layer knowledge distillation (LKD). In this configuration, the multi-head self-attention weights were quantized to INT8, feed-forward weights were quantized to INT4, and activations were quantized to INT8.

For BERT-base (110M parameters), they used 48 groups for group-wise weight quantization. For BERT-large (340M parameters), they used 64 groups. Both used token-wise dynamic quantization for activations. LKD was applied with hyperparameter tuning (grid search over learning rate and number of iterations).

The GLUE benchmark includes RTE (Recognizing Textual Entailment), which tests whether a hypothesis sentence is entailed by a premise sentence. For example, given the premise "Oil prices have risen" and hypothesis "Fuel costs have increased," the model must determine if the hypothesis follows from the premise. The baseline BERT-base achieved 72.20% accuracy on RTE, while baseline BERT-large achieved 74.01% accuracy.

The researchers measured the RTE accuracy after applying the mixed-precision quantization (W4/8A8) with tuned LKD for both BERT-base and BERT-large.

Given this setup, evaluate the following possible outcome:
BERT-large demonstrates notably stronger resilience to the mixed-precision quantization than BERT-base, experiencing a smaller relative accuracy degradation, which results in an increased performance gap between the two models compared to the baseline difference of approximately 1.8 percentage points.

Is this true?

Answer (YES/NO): NO